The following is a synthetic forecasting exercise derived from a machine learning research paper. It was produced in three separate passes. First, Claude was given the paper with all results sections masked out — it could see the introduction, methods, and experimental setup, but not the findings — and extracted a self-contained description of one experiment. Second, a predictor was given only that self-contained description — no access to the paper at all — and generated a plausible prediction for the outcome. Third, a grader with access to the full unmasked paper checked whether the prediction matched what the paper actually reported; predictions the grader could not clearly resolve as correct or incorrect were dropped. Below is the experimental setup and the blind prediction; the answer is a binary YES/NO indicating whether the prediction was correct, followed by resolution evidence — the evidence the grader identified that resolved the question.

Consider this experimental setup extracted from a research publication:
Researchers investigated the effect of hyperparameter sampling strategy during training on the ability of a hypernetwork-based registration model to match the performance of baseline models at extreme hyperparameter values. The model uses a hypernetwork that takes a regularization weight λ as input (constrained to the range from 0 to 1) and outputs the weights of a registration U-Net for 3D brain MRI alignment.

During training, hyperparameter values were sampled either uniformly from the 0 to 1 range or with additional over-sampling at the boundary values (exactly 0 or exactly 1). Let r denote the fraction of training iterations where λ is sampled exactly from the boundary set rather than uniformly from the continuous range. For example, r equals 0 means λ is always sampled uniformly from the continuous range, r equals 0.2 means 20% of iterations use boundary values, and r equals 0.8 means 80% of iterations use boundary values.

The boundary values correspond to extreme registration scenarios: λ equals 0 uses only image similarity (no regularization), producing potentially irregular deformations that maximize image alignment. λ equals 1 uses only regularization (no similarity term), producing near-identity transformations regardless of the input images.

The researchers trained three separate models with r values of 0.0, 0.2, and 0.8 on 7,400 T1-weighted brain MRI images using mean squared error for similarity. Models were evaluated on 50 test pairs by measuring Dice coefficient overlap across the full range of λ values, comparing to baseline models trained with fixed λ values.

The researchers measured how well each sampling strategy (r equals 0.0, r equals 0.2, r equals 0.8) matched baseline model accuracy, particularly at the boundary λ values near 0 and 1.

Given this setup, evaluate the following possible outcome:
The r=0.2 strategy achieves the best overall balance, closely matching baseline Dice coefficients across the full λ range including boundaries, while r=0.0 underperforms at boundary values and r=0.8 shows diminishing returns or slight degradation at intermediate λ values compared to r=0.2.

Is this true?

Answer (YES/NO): YES